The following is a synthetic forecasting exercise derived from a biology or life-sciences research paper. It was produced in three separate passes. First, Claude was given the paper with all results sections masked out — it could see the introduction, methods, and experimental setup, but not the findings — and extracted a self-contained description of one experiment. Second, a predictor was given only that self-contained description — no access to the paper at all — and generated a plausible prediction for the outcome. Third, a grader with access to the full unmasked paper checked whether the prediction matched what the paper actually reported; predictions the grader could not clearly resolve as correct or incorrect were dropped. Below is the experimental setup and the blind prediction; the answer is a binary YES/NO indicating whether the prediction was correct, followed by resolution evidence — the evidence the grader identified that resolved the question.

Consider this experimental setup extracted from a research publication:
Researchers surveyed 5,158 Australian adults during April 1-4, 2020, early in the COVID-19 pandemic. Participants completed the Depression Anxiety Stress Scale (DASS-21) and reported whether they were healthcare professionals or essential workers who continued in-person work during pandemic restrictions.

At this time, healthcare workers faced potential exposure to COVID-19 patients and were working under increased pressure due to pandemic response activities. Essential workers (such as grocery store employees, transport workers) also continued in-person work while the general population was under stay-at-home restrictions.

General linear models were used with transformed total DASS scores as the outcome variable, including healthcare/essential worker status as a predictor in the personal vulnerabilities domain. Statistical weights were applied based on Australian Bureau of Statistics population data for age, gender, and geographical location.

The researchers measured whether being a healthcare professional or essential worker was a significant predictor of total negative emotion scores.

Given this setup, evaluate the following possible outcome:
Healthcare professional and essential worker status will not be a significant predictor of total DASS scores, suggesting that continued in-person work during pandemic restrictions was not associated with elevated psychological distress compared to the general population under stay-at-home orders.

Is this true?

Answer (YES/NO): NO